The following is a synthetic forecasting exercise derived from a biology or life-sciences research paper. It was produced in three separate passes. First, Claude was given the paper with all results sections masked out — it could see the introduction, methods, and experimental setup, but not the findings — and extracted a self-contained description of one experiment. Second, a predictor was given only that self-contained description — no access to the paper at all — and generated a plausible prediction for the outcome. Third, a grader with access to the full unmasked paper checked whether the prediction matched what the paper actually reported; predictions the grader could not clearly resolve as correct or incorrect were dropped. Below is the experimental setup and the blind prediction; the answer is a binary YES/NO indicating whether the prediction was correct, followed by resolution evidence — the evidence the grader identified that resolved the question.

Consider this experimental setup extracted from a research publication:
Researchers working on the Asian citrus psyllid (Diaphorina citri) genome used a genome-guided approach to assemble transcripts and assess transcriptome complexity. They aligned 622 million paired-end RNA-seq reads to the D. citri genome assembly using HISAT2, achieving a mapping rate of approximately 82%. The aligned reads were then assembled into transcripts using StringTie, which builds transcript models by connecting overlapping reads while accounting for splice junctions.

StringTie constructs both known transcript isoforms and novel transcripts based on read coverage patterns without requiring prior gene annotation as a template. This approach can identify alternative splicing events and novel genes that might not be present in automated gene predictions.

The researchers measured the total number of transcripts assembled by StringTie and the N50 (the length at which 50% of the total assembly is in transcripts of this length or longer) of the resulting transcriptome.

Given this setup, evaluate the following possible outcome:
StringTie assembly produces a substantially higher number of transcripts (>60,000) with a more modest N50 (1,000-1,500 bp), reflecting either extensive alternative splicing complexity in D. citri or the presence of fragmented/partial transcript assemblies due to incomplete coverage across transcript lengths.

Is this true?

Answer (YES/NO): NO